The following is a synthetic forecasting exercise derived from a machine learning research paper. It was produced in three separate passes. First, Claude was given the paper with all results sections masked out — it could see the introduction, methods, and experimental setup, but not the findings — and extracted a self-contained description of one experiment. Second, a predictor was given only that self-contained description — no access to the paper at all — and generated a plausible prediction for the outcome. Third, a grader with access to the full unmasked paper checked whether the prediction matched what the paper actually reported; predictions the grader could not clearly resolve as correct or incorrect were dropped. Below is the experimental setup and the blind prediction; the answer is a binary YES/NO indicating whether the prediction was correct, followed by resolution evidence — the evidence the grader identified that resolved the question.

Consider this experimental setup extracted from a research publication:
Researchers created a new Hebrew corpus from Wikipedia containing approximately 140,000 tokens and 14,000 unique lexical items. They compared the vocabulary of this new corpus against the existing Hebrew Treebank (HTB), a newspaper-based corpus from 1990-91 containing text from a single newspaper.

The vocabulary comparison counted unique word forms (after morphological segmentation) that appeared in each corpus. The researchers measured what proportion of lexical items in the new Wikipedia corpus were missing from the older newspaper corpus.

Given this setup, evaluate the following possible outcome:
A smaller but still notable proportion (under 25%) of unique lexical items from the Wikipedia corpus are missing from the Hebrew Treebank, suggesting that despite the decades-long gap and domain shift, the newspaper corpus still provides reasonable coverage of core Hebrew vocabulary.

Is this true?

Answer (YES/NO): NO